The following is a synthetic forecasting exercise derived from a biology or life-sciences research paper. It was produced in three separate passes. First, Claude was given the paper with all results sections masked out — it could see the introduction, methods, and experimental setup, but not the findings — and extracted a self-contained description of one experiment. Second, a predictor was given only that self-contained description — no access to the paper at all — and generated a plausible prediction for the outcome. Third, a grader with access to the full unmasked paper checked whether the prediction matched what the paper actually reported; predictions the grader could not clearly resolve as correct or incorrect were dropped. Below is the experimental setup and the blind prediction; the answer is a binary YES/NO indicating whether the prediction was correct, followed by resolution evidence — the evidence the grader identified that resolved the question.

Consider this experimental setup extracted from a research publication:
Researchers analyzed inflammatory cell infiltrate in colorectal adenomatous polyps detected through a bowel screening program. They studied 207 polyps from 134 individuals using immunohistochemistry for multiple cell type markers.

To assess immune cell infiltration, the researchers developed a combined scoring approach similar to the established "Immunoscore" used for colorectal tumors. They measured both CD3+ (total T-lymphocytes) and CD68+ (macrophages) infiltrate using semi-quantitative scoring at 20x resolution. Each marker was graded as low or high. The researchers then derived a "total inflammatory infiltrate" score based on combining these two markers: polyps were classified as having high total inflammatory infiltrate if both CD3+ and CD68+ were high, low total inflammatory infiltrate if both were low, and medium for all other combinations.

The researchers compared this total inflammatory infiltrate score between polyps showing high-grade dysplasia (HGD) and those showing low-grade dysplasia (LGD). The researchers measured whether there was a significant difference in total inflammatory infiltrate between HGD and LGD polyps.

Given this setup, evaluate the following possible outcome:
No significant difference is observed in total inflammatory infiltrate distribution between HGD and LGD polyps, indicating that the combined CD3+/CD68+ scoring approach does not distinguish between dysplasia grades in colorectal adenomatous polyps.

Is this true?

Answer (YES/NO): YES